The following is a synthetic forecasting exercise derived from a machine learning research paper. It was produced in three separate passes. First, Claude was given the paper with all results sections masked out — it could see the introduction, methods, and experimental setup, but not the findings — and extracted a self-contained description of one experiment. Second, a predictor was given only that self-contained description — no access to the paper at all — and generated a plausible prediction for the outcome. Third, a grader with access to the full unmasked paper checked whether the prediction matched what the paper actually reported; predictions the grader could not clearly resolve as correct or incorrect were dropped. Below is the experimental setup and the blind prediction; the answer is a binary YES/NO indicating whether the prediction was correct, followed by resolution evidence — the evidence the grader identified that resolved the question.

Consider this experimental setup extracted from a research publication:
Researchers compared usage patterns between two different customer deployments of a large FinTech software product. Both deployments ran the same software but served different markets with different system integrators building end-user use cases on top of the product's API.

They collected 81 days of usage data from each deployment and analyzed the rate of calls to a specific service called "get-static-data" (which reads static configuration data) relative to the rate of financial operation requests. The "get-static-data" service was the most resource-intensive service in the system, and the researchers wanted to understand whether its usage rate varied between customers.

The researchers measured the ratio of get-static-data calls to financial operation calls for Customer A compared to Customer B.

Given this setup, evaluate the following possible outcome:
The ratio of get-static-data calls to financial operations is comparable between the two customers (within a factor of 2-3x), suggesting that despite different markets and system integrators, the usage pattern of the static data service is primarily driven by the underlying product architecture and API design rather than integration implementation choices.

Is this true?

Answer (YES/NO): NO